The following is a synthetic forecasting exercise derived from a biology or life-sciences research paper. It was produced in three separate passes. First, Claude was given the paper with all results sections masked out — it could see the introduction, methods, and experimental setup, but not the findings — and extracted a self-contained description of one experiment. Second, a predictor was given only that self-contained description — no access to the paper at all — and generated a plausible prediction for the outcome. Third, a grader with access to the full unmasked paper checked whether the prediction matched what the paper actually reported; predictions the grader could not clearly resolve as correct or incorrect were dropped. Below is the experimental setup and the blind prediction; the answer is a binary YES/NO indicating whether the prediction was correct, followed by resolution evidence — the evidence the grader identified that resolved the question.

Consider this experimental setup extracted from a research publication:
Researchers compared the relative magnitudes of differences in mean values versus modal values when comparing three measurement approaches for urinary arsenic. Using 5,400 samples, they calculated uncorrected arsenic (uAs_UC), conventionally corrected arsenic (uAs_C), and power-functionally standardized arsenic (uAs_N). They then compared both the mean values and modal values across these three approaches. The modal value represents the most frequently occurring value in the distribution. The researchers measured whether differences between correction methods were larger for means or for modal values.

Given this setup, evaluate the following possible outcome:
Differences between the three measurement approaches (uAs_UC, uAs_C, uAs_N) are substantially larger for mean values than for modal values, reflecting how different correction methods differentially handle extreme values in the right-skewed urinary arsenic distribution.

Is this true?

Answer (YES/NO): NO